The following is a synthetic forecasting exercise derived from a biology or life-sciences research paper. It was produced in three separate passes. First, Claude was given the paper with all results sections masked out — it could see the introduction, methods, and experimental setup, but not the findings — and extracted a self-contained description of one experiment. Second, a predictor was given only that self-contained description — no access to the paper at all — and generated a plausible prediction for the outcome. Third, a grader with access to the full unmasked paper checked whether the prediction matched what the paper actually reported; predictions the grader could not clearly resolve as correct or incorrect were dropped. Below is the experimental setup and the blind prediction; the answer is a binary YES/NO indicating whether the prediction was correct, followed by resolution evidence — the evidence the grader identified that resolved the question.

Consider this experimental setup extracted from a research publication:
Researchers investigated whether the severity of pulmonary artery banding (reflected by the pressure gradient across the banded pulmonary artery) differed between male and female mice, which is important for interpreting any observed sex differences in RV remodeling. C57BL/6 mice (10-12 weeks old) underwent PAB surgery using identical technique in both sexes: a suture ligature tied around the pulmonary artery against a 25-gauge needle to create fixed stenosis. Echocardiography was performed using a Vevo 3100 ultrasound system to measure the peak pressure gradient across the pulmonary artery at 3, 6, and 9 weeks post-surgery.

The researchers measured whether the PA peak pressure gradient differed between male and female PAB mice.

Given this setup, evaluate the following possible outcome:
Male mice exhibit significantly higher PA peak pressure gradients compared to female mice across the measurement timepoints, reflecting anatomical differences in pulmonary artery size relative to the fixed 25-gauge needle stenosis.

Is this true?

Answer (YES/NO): NO